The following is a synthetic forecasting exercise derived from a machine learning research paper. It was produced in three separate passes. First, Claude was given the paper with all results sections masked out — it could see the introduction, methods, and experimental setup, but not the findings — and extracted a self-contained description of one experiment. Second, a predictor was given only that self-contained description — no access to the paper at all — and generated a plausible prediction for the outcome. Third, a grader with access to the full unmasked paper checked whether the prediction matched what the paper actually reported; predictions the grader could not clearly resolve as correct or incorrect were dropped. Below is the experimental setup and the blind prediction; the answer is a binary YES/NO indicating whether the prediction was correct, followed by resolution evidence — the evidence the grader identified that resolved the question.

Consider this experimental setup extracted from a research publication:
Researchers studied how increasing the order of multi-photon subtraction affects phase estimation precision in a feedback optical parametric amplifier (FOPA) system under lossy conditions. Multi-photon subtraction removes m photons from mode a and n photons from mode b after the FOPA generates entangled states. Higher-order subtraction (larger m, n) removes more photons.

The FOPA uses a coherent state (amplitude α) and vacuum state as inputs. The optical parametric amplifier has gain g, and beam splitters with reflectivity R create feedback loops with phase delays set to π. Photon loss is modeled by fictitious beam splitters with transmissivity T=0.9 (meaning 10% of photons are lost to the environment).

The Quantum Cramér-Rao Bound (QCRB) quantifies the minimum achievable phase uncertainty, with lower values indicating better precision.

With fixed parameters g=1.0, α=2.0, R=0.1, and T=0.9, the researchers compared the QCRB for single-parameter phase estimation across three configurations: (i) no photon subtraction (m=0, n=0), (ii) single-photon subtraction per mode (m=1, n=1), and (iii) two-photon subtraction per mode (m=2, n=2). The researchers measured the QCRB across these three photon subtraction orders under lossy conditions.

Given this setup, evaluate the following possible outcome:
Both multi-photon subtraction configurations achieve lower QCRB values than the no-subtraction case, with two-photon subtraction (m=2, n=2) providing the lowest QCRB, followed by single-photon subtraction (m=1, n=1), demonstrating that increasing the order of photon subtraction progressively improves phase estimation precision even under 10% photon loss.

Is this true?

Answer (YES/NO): YES